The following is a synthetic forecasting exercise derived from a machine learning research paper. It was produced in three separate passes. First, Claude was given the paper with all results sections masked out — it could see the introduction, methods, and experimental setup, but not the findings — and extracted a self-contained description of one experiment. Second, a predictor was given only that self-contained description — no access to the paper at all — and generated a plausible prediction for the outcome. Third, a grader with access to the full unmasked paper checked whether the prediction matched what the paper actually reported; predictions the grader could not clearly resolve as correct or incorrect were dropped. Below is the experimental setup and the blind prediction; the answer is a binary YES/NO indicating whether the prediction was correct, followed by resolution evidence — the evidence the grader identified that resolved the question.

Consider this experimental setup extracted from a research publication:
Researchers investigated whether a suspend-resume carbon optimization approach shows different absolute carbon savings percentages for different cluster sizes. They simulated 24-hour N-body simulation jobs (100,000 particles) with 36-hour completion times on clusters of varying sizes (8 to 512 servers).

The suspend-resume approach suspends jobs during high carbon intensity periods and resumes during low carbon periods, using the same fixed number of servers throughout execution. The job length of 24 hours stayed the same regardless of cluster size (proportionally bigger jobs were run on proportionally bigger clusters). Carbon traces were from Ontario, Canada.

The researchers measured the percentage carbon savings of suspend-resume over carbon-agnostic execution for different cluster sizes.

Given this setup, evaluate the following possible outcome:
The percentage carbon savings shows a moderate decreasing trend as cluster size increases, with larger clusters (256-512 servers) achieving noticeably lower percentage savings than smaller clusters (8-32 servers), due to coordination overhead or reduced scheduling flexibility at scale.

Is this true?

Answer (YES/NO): NO